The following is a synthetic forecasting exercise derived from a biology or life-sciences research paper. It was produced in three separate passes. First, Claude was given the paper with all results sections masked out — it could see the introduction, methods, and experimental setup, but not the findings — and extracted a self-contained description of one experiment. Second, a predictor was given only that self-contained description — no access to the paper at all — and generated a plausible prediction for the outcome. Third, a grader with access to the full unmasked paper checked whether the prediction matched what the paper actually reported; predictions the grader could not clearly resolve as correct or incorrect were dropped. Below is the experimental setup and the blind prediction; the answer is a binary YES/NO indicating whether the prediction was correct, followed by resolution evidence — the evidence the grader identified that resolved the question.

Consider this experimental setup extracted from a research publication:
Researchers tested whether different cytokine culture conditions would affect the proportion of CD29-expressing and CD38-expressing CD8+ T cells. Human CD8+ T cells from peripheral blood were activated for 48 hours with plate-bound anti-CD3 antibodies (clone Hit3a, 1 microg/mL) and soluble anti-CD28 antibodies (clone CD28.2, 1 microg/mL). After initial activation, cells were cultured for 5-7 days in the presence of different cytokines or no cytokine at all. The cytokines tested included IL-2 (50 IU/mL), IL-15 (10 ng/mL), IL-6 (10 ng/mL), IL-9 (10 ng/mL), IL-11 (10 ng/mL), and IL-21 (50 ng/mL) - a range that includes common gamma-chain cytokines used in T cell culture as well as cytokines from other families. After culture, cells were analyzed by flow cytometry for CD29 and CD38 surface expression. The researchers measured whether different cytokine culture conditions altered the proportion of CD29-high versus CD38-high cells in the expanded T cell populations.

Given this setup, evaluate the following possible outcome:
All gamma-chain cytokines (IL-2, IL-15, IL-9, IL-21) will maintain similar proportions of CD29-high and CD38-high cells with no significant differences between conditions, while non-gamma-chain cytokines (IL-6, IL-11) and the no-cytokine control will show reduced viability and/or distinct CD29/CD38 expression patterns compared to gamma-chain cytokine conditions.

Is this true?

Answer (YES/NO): NO